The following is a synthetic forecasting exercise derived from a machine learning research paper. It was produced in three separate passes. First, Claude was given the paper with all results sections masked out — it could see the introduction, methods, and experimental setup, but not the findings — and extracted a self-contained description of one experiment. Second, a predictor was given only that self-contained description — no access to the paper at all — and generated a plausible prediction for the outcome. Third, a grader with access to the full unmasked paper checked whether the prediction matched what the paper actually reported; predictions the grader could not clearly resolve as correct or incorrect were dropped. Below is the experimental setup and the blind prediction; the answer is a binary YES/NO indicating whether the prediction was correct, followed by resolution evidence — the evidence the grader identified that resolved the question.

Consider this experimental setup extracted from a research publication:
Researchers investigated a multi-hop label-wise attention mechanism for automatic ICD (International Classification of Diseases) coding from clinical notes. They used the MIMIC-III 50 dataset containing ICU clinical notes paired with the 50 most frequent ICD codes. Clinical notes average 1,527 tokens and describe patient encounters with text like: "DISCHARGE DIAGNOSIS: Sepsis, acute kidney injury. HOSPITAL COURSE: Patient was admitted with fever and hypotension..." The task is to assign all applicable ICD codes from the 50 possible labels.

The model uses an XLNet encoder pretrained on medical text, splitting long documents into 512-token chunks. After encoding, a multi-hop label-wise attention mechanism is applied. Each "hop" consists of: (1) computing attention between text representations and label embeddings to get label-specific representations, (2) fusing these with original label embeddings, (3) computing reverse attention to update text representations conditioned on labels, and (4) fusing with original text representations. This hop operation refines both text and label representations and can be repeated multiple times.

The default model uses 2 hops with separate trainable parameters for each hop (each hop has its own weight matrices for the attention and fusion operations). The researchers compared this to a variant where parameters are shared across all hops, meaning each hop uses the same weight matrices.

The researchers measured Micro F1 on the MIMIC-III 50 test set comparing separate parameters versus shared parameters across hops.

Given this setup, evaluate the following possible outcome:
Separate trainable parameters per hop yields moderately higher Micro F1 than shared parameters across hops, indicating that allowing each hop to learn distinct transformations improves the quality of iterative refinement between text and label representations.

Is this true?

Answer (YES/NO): YES